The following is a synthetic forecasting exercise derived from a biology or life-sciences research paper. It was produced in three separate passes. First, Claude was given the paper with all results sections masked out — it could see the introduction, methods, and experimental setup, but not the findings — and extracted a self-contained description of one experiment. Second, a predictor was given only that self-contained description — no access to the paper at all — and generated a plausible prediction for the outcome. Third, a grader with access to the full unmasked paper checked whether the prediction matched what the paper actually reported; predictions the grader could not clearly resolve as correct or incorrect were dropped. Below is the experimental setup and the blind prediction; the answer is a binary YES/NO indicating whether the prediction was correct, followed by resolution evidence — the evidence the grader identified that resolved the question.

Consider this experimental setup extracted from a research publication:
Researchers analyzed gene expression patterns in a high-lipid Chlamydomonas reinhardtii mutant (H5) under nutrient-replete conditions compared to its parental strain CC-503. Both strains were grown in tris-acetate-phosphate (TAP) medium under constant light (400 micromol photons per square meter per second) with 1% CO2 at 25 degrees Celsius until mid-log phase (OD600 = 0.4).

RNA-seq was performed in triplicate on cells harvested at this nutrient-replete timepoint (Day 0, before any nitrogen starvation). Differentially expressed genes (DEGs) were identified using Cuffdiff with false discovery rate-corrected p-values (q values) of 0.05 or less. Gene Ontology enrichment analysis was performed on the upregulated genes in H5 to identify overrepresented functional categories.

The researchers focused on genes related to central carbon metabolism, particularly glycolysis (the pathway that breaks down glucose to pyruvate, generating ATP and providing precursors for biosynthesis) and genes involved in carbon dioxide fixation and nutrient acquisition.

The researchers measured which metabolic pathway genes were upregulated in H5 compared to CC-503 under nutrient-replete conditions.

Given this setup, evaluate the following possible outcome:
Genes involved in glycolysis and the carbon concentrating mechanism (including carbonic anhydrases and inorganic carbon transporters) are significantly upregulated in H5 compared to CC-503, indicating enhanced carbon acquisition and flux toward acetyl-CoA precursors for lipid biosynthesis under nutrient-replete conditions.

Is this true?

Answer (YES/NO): NO